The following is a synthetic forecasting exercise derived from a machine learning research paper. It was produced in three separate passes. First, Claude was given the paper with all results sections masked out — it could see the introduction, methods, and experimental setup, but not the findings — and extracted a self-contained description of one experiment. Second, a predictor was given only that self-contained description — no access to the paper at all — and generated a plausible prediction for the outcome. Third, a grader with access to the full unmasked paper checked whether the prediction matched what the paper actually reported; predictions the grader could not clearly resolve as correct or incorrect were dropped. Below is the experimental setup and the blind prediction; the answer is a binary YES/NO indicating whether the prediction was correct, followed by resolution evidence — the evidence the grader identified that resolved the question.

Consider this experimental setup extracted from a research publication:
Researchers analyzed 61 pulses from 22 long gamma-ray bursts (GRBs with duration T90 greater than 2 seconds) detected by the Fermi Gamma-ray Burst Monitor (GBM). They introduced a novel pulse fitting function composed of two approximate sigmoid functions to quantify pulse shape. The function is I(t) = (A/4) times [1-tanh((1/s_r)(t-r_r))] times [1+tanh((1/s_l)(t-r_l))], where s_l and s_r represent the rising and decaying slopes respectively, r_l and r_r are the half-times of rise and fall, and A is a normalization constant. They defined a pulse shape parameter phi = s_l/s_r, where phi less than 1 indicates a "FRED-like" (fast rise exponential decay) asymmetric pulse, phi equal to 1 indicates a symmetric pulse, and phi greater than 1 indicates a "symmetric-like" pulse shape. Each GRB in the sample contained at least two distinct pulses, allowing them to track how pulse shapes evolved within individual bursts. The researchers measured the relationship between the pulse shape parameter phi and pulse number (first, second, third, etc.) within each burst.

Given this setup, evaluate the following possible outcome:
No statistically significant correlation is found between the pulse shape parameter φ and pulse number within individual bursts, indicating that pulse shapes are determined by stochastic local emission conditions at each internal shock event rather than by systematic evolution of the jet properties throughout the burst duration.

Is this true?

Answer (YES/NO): NO